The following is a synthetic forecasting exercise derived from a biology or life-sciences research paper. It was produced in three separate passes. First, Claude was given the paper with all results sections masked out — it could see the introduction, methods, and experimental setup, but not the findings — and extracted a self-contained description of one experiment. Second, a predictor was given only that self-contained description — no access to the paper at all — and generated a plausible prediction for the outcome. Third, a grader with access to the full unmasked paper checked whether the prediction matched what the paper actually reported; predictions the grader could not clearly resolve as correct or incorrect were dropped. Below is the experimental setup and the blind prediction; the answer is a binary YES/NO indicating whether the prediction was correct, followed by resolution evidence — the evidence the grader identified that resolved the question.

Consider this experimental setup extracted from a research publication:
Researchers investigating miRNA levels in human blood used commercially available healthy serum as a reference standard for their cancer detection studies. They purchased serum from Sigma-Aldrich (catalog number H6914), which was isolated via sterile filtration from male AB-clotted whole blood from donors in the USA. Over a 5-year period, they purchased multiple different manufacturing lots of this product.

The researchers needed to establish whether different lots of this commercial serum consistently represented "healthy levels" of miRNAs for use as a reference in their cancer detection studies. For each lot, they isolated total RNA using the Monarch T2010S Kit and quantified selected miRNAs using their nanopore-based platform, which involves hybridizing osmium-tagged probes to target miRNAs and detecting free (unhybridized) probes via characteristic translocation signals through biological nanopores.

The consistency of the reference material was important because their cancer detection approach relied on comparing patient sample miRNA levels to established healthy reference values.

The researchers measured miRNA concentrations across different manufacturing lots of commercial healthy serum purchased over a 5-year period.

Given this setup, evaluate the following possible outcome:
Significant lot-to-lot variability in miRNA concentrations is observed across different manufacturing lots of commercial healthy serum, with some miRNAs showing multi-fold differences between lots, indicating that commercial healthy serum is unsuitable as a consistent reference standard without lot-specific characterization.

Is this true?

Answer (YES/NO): NO